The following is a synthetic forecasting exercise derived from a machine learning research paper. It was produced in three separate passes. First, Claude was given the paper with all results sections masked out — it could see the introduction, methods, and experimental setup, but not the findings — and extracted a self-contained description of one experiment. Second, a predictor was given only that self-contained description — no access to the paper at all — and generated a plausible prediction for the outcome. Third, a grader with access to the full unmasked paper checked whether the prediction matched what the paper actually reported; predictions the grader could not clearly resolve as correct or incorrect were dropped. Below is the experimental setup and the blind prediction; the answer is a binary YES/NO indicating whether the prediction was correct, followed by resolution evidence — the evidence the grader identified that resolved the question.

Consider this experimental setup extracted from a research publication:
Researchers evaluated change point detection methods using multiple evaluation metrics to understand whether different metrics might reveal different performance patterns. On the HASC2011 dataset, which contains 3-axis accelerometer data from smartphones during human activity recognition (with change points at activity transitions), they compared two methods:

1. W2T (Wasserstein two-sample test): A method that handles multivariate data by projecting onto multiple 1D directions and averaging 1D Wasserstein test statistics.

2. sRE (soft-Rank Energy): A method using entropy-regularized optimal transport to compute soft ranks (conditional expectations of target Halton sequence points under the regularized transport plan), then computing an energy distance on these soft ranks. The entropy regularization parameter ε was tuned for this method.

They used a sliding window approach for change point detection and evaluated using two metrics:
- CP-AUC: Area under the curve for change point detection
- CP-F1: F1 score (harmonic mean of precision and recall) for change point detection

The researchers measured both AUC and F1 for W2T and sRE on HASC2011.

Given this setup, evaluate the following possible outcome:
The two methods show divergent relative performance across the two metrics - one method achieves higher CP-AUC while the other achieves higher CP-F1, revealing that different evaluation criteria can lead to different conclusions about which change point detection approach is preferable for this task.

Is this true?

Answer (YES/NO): YES